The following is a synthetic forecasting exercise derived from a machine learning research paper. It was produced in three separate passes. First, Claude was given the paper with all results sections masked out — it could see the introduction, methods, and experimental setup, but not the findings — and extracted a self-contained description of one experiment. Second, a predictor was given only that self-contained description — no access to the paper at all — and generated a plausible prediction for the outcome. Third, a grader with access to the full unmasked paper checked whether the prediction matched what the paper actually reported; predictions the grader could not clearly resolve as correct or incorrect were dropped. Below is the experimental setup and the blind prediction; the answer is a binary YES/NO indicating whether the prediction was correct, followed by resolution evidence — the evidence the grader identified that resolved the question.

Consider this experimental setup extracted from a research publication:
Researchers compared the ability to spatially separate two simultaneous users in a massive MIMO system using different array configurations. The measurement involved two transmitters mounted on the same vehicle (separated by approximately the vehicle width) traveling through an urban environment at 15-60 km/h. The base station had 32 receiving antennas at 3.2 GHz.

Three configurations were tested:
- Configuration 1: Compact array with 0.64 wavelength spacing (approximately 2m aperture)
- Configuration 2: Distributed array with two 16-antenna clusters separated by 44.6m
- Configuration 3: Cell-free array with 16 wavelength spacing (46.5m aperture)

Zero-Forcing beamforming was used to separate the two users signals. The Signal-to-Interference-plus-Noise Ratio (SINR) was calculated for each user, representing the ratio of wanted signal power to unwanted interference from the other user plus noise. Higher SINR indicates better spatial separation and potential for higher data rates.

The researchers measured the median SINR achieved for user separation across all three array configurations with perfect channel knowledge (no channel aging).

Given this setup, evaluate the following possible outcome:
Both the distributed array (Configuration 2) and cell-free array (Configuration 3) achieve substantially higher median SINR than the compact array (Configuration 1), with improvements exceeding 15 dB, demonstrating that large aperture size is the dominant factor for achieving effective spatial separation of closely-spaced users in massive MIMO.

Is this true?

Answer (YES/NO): NO